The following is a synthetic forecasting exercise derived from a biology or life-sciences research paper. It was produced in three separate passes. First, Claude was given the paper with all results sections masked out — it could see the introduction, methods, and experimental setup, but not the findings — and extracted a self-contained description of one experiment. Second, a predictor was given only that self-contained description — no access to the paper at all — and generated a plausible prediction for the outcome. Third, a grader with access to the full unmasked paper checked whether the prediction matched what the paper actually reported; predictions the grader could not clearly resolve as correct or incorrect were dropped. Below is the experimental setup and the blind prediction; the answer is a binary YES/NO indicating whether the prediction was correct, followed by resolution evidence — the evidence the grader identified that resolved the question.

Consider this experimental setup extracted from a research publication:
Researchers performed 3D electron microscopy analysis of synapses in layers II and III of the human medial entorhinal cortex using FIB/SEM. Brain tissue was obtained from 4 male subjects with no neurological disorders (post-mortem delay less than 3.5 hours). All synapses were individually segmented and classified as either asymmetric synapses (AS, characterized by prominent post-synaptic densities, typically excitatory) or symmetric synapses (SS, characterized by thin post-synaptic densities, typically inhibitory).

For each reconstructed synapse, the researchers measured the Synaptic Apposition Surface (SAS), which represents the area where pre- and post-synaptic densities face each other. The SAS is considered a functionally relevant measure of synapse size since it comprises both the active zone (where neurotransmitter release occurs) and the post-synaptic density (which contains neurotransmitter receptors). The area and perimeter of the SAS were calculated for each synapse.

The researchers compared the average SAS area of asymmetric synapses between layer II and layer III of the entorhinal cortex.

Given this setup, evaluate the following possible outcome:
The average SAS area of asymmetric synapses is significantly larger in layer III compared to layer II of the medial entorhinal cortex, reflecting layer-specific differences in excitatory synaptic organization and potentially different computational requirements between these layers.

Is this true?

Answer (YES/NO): YES